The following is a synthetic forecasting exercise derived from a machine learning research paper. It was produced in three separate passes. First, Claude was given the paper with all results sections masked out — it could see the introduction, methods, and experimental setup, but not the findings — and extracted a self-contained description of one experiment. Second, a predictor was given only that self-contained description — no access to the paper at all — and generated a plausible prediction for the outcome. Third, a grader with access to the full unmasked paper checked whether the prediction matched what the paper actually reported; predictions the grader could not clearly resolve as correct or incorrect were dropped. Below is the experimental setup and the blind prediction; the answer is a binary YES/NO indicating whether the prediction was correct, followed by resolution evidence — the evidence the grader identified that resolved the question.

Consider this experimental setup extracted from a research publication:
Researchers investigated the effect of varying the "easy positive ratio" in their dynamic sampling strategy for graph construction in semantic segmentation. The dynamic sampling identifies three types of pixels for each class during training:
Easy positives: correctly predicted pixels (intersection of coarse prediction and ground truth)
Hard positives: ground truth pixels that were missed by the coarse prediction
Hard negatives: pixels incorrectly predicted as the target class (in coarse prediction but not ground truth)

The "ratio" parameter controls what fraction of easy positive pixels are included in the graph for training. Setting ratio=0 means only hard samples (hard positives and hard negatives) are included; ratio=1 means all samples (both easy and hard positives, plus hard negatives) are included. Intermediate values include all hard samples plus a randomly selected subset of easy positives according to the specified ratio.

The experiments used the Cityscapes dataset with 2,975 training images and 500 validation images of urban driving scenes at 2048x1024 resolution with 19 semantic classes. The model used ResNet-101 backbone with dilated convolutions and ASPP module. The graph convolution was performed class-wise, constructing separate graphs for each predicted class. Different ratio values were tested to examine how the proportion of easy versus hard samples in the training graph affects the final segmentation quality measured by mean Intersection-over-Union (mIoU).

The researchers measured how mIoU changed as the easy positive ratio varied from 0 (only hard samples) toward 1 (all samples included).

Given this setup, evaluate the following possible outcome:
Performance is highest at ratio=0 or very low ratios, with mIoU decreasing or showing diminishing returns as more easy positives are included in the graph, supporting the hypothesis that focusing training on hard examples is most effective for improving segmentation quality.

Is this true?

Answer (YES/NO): NO